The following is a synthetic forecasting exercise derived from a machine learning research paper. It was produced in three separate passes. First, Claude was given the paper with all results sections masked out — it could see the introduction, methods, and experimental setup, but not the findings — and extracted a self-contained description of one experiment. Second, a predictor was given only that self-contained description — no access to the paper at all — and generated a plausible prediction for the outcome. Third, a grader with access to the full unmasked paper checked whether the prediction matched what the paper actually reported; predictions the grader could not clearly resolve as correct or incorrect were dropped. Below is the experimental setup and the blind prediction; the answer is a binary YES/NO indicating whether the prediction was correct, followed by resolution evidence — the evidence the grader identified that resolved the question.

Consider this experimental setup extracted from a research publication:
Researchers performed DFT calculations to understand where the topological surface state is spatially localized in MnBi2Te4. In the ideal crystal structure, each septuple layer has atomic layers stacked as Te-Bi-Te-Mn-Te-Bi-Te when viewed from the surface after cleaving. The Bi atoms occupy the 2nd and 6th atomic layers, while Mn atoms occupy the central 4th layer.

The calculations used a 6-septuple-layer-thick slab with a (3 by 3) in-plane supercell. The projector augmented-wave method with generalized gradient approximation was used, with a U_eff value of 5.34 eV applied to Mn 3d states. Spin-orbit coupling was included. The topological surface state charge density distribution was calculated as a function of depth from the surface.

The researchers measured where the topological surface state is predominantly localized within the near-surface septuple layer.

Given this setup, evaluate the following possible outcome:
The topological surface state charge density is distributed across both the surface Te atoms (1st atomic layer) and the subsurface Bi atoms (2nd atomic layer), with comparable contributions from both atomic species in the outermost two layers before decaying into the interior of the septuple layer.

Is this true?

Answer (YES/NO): NO